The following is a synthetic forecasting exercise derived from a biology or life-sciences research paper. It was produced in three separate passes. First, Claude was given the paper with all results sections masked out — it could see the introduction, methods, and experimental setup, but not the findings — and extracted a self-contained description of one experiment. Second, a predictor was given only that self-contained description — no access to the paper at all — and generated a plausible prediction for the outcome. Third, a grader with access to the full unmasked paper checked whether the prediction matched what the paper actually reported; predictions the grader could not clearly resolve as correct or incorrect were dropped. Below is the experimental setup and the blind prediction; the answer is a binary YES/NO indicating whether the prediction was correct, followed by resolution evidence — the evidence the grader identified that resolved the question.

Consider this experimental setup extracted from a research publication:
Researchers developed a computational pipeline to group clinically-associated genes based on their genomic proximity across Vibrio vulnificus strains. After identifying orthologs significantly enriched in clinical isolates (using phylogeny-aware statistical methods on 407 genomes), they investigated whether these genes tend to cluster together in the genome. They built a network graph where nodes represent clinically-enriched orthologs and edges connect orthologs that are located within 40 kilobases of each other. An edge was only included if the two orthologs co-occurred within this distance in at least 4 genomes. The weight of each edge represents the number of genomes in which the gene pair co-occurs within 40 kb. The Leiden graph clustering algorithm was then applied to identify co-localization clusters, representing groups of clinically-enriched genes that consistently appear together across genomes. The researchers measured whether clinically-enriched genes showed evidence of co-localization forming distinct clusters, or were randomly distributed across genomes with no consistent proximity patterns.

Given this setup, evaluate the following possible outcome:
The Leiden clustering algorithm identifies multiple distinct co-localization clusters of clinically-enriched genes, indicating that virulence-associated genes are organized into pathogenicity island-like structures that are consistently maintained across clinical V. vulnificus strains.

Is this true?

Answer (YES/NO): YES